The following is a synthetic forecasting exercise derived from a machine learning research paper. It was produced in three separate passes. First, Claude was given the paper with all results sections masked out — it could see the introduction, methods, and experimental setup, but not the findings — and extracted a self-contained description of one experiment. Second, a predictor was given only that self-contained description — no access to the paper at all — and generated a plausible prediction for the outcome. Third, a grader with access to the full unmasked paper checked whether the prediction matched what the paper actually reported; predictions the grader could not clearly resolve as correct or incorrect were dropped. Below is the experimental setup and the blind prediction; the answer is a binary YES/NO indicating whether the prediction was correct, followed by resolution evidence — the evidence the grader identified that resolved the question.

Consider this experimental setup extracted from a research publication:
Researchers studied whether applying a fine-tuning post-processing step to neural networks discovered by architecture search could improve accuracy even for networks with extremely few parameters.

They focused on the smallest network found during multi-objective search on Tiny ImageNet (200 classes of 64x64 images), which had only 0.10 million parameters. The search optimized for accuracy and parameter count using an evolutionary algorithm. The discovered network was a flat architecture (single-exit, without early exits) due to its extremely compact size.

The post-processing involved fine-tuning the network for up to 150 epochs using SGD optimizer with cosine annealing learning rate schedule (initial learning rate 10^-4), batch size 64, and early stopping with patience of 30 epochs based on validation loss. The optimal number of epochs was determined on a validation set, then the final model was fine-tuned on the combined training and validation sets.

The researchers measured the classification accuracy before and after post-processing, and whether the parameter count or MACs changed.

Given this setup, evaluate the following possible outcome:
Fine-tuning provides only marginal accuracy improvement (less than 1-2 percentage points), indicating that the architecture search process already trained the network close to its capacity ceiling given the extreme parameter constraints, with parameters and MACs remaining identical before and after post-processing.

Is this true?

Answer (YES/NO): NO